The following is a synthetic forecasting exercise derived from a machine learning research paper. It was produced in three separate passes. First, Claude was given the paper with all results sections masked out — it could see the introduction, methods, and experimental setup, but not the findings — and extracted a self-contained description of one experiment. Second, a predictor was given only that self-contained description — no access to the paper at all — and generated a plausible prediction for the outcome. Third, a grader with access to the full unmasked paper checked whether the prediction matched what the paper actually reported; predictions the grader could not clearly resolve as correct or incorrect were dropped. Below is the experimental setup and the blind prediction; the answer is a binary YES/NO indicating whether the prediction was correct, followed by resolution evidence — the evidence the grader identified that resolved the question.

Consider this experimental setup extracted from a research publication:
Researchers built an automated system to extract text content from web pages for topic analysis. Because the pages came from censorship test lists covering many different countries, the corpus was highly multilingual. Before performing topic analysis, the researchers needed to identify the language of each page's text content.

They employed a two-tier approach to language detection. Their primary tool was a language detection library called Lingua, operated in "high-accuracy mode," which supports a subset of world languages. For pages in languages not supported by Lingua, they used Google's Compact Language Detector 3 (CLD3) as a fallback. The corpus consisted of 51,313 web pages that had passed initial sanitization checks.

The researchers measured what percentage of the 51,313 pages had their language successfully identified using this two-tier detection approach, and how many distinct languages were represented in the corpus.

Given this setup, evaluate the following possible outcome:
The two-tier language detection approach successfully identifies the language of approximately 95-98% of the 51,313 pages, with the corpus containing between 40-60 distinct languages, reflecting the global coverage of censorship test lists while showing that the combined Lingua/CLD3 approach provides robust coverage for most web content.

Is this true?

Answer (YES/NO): NO